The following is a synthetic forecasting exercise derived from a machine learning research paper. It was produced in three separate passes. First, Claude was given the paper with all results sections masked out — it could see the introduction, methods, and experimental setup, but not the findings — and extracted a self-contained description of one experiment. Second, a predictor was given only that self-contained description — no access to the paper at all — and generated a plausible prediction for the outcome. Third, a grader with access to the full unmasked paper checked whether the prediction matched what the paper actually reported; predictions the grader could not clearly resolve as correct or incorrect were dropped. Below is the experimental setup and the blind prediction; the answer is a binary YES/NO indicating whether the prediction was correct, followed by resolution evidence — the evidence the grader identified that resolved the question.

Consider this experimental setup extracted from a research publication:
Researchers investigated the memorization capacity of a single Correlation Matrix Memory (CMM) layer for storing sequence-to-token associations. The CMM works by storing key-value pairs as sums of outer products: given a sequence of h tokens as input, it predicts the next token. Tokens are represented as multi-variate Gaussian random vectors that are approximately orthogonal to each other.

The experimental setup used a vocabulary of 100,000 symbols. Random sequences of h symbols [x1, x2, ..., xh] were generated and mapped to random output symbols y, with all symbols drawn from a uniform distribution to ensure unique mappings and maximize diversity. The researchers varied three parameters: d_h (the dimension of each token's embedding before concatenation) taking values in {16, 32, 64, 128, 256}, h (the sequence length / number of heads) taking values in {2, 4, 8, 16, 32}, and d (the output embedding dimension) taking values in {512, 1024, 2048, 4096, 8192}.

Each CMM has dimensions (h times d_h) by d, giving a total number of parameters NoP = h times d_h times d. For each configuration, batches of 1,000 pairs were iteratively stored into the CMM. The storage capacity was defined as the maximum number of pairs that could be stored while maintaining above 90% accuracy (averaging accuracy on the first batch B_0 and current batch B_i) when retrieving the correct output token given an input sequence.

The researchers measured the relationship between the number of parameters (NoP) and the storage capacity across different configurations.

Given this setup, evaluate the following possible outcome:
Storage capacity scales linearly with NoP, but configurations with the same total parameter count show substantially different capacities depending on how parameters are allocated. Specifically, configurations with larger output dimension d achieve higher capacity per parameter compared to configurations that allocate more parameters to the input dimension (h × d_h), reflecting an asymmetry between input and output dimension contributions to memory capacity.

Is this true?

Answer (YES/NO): NO